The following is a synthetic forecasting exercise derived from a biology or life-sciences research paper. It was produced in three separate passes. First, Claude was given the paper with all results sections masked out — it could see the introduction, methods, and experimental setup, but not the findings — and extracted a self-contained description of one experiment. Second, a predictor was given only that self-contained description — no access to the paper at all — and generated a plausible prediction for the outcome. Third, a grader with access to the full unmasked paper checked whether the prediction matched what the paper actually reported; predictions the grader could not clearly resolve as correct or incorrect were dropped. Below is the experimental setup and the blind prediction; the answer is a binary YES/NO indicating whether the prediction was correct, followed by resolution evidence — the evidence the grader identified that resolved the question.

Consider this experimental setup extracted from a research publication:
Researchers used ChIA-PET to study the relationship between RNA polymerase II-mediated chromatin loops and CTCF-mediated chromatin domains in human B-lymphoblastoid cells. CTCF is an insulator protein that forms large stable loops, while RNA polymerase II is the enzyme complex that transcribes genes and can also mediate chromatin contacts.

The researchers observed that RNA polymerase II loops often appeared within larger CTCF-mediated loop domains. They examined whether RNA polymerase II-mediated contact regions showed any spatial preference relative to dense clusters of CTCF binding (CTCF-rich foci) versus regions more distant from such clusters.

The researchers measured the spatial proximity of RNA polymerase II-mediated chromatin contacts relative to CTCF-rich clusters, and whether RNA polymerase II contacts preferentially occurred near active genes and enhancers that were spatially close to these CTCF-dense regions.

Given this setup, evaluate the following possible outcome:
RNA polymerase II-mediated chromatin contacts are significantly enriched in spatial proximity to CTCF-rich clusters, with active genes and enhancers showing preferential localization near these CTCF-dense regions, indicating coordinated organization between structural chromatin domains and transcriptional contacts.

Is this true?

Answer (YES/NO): YES